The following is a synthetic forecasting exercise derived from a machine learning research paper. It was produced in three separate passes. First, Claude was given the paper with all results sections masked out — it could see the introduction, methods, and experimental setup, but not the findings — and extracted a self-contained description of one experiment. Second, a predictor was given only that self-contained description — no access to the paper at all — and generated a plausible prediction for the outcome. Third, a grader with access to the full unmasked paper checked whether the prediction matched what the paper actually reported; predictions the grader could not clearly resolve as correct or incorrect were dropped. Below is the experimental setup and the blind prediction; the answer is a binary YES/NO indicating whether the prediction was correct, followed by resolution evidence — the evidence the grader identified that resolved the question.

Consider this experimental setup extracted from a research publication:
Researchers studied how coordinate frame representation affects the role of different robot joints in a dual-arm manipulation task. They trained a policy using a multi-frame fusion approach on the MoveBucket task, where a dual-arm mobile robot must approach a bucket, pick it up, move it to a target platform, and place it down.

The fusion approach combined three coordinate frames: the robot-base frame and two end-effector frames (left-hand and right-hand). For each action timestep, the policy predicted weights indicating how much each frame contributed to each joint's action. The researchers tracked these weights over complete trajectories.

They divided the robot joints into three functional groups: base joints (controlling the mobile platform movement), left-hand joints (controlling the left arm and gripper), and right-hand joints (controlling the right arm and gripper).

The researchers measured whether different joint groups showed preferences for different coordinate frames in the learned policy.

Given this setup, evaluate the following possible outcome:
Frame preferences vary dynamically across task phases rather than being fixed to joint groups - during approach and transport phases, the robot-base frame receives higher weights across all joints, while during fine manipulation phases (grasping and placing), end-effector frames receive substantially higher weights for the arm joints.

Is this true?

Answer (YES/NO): NO